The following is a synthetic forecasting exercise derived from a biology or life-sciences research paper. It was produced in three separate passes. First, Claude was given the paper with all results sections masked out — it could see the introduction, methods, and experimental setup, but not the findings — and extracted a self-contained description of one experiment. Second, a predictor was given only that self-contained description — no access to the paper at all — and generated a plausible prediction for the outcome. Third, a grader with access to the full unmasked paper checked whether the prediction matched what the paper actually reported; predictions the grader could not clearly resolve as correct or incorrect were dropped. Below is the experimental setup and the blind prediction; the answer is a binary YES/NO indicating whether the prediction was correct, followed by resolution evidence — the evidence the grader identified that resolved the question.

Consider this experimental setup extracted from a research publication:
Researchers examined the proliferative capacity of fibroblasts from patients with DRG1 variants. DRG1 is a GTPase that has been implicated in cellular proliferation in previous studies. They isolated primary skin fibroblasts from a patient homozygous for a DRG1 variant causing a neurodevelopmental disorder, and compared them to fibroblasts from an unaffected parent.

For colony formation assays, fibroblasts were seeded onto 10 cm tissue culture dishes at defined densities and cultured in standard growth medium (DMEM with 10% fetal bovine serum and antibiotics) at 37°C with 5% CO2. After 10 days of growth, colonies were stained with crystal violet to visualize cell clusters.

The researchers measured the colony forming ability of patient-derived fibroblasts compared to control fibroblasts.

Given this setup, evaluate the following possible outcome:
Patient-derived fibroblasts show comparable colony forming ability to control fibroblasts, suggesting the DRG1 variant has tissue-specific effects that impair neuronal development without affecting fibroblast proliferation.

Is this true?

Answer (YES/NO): NO